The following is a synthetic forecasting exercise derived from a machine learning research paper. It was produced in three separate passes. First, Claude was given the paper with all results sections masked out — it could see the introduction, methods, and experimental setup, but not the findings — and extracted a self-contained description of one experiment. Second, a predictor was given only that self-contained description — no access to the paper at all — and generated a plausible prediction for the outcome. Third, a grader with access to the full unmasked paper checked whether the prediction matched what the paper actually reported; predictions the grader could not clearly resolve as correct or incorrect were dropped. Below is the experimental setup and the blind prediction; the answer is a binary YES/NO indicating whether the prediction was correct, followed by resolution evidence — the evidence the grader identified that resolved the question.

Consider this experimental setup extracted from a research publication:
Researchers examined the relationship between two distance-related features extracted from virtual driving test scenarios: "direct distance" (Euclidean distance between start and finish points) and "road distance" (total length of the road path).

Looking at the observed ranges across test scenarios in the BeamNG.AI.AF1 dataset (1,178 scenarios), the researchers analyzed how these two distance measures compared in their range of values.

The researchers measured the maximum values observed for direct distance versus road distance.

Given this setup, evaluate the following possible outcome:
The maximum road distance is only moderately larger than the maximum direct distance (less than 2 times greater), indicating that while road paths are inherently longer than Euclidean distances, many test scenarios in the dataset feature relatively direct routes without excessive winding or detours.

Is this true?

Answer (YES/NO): NO